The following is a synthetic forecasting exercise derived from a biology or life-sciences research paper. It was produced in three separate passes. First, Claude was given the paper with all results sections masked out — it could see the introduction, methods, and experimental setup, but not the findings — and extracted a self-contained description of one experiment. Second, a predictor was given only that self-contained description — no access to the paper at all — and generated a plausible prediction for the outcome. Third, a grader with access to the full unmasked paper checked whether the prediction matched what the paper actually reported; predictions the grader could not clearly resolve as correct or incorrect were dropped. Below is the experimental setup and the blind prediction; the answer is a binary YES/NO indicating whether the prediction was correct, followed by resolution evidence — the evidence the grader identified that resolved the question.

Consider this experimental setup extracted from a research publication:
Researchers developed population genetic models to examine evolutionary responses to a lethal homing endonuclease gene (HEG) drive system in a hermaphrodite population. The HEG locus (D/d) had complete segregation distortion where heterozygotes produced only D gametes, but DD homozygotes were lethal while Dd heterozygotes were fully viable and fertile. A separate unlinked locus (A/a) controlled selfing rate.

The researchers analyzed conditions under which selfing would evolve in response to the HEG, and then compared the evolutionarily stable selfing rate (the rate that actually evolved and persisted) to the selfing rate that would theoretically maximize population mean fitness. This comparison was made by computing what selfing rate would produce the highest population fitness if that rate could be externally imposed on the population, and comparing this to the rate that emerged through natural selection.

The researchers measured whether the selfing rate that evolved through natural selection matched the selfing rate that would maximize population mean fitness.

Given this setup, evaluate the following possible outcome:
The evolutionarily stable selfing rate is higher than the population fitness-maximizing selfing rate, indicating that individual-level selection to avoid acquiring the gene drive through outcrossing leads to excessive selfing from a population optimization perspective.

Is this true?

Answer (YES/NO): NO